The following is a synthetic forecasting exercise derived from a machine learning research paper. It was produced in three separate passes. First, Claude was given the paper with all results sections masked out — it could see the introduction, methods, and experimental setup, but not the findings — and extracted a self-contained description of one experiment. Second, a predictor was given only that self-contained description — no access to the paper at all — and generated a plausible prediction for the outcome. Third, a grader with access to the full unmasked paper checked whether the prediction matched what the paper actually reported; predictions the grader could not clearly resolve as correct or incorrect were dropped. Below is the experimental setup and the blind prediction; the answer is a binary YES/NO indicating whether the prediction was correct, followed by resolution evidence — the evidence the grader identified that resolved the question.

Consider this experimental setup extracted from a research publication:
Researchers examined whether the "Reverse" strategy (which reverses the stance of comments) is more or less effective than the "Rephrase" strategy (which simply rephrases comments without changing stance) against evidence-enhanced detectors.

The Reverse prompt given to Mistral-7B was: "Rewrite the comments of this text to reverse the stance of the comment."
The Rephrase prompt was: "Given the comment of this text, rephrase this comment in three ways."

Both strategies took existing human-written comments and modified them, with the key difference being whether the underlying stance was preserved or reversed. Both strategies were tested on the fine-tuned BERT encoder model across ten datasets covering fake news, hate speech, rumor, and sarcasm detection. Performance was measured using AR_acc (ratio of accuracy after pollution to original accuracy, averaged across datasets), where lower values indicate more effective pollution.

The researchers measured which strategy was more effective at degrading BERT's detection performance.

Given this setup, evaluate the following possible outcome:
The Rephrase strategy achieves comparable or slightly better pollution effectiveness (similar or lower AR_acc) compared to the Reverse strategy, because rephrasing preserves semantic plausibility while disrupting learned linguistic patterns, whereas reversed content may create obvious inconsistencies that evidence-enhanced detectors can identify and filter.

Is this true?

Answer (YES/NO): NO